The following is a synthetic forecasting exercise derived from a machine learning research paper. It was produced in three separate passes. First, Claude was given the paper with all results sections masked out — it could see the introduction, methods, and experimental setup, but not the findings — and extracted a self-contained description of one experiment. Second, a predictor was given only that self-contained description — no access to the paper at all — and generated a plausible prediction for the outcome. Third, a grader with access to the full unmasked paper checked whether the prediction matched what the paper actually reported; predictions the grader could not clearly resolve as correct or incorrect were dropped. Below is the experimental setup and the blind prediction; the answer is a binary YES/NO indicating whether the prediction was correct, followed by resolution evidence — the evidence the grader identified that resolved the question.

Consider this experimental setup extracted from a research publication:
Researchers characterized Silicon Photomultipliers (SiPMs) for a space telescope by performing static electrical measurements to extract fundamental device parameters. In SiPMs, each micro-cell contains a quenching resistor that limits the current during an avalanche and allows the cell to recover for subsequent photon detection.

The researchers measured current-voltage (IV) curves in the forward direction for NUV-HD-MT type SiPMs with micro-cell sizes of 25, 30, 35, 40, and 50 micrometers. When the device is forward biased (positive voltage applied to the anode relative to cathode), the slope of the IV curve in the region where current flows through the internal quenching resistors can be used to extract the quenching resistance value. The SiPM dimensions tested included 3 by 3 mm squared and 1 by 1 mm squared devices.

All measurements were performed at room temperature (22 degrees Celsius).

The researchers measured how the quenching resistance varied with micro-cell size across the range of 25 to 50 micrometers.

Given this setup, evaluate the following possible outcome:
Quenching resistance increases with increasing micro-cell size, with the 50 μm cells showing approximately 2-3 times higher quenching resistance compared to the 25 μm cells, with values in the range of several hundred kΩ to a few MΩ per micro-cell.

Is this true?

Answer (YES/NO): NO